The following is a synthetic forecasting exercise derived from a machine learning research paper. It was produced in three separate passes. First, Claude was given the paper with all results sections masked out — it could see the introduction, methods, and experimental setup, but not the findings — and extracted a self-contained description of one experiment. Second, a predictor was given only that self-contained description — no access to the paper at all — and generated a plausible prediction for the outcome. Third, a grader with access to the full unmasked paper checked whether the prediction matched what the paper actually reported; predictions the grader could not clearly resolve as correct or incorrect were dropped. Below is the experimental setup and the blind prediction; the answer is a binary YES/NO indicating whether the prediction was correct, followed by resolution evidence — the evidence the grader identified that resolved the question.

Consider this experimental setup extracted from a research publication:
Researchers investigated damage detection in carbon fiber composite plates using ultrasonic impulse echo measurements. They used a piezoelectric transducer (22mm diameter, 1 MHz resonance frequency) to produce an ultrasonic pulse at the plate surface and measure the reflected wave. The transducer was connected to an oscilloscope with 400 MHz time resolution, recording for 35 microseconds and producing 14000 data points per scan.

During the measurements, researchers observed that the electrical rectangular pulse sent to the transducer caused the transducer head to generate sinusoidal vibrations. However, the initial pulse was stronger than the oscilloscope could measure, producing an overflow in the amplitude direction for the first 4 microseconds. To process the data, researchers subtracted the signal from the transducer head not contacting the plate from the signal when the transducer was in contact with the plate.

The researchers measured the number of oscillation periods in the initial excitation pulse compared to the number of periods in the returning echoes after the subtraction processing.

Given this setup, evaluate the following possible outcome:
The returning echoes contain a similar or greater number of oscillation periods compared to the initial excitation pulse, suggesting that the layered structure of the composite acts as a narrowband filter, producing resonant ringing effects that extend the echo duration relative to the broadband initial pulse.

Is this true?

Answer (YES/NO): NO